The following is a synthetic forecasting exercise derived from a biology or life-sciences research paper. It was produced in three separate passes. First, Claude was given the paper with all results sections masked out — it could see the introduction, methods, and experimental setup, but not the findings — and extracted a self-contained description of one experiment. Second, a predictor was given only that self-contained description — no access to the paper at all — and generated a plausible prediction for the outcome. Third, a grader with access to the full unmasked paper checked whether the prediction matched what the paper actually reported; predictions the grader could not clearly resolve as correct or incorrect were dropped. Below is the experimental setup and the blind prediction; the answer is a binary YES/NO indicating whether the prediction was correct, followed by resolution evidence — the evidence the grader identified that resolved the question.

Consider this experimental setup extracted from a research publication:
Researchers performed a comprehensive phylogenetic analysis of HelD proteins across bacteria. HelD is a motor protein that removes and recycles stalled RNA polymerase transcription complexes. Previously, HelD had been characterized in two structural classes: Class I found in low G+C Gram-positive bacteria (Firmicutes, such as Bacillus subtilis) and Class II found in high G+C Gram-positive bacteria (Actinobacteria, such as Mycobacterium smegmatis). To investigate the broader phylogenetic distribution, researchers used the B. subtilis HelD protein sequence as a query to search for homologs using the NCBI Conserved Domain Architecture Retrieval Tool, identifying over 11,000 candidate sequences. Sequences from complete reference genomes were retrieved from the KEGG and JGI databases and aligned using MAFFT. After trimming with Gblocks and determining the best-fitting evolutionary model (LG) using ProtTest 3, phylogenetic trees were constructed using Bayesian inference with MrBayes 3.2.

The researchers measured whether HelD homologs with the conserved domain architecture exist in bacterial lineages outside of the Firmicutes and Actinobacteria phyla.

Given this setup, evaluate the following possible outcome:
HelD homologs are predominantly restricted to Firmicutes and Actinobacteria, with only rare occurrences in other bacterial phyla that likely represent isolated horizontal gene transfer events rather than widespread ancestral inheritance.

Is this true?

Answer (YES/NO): NO